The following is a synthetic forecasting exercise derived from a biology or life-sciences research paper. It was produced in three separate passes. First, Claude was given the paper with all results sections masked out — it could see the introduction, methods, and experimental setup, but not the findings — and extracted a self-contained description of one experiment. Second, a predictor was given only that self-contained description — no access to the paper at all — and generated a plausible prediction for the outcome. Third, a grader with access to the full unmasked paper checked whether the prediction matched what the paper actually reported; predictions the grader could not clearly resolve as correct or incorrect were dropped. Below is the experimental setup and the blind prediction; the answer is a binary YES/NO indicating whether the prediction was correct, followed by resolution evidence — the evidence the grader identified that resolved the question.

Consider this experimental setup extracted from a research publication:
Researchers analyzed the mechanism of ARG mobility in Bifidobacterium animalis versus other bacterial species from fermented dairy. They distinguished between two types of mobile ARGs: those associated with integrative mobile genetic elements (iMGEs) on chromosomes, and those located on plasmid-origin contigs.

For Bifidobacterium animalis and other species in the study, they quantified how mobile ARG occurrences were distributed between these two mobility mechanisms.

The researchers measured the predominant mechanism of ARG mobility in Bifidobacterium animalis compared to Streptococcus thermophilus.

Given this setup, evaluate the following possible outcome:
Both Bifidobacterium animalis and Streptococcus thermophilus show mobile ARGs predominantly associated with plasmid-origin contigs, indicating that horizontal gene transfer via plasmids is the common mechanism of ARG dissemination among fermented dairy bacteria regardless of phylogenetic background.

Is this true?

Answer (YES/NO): NO